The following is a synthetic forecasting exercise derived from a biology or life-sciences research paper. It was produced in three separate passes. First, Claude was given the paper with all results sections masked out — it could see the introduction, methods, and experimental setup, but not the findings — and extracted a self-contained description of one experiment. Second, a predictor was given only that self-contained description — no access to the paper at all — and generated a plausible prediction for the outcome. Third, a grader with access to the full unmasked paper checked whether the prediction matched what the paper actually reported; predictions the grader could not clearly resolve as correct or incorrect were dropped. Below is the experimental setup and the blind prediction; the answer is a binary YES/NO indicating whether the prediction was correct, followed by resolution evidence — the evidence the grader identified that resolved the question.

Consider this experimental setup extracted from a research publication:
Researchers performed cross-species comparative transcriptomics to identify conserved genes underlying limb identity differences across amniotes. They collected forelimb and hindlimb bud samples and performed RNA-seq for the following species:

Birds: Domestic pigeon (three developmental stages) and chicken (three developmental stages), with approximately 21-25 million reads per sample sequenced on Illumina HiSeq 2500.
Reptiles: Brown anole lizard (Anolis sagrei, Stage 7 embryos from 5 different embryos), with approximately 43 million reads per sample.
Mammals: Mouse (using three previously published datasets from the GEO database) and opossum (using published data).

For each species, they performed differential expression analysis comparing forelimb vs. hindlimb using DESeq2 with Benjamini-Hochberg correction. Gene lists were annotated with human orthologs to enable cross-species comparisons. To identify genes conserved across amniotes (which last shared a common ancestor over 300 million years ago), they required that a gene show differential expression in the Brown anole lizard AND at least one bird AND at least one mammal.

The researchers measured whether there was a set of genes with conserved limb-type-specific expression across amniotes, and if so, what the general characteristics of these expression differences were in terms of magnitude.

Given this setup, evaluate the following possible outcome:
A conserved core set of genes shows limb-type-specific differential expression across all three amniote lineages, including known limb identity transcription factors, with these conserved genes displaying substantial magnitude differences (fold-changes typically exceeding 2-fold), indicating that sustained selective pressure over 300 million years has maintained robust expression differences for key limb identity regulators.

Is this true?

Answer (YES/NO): NO